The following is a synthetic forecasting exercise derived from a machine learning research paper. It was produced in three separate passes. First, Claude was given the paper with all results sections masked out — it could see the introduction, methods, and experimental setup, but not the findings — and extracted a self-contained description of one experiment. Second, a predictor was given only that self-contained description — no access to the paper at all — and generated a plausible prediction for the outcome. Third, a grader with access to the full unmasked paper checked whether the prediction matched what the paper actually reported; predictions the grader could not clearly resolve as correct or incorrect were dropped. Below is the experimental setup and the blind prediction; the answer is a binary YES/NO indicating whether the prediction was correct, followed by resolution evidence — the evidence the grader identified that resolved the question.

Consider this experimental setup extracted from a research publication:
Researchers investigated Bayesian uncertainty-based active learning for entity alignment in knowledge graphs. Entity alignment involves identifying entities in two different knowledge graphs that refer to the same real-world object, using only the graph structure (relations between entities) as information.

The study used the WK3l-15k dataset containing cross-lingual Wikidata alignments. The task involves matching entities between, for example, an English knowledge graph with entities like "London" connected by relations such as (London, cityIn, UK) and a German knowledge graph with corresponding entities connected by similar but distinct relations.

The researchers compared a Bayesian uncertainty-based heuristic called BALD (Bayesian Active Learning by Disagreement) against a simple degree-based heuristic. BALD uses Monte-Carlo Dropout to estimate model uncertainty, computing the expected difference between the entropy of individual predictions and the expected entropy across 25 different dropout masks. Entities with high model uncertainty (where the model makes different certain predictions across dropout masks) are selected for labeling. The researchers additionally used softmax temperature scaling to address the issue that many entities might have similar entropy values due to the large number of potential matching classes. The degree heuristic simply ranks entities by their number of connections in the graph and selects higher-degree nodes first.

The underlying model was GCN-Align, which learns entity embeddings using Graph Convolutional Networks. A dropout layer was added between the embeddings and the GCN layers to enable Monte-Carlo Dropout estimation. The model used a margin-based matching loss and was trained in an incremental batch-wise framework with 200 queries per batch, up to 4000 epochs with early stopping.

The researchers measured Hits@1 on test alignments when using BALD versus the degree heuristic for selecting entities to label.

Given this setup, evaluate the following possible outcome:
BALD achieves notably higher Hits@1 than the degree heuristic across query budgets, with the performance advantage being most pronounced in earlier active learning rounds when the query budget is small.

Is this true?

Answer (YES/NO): NO